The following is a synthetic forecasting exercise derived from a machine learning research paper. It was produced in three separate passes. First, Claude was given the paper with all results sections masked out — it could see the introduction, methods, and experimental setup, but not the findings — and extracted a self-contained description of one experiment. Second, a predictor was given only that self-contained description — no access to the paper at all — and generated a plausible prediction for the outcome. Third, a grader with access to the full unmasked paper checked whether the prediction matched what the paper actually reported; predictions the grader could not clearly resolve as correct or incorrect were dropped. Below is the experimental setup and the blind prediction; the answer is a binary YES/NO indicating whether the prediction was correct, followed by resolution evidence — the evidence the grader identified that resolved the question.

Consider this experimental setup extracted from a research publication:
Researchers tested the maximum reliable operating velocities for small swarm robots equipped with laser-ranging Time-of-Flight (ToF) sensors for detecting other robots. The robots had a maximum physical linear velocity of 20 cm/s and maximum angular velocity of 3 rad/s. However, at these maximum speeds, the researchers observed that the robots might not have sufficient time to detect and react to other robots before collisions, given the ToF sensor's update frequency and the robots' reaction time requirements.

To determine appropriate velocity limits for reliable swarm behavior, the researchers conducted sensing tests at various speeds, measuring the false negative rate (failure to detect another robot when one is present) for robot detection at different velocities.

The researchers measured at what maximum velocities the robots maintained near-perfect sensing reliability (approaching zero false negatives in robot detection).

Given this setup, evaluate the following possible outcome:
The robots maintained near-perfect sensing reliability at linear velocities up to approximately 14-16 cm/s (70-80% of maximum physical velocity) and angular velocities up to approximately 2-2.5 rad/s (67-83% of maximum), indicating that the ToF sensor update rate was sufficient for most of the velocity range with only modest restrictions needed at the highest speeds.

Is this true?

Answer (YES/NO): NO